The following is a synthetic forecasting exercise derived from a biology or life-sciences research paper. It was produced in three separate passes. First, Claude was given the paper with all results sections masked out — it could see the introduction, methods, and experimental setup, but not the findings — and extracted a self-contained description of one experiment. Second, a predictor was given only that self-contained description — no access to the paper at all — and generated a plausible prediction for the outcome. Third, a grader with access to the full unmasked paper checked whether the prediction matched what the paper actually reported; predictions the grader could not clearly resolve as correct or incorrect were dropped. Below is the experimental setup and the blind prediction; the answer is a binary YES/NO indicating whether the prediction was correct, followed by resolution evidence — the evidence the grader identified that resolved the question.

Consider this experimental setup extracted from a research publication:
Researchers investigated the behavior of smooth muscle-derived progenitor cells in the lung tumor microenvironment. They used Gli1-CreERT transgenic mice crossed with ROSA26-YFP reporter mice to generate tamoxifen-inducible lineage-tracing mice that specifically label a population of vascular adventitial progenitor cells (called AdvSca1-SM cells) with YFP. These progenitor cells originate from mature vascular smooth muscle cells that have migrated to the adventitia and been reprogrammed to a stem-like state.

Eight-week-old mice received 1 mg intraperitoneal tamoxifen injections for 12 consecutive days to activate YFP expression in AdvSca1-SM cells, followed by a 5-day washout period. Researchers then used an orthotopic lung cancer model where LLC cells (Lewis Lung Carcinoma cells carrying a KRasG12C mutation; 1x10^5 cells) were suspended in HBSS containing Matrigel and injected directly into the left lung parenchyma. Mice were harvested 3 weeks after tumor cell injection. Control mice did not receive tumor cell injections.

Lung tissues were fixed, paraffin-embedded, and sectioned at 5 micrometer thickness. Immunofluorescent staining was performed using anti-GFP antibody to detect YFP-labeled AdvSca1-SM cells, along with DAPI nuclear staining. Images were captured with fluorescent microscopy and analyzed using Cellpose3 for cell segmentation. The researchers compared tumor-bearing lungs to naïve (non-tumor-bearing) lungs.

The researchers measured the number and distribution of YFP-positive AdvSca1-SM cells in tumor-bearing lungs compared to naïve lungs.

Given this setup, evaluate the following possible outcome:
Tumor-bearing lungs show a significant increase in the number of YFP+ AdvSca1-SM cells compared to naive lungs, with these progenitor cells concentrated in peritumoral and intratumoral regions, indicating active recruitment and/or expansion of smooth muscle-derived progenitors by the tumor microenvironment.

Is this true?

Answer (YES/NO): YES